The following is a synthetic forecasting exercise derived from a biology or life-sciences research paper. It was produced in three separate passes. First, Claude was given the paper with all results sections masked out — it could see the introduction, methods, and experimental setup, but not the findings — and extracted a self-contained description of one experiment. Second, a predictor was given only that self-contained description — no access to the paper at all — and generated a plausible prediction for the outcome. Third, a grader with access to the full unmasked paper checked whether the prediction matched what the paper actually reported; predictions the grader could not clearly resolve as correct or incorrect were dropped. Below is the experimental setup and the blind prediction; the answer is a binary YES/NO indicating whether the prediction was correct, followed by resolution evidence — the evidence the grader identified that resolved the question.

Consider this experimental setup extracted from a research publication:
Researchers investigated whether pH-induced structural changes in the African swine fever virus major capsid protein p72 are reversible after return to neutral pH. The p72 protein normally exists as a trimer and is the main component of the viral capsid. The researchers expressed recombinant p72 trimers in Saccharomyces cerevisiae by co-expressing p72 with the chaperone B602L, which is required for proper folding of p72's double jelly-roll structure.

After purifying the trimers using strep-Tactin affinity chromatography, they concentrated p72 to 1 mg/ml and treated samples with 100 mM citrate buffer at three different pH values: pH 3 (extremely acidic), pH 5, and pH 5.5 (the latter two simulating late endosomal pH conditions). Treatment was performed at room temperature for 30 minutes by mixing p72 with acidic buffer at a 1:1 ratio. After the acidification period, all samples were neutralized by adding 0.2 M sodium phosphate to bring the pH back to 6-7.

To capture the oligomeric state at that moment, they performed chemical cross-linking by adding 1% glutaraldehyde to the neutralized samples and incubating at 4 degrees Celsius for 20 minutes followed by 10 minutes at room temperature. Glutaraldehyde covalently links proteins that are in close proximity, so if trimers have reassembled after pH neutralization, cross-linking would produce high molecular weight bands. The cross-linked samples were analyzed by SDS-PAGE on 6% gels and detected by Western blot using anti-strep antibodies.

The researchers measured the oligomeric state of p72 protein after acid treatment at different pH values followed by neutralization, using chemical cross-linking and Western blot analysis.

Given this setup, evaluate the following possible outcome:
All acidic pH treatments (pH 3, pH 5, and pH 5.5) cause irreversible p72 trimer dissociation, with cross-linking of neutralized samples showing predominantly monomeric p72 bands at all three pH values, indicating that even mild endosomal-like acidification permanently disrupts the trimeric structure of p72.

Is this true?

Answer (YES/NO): NO